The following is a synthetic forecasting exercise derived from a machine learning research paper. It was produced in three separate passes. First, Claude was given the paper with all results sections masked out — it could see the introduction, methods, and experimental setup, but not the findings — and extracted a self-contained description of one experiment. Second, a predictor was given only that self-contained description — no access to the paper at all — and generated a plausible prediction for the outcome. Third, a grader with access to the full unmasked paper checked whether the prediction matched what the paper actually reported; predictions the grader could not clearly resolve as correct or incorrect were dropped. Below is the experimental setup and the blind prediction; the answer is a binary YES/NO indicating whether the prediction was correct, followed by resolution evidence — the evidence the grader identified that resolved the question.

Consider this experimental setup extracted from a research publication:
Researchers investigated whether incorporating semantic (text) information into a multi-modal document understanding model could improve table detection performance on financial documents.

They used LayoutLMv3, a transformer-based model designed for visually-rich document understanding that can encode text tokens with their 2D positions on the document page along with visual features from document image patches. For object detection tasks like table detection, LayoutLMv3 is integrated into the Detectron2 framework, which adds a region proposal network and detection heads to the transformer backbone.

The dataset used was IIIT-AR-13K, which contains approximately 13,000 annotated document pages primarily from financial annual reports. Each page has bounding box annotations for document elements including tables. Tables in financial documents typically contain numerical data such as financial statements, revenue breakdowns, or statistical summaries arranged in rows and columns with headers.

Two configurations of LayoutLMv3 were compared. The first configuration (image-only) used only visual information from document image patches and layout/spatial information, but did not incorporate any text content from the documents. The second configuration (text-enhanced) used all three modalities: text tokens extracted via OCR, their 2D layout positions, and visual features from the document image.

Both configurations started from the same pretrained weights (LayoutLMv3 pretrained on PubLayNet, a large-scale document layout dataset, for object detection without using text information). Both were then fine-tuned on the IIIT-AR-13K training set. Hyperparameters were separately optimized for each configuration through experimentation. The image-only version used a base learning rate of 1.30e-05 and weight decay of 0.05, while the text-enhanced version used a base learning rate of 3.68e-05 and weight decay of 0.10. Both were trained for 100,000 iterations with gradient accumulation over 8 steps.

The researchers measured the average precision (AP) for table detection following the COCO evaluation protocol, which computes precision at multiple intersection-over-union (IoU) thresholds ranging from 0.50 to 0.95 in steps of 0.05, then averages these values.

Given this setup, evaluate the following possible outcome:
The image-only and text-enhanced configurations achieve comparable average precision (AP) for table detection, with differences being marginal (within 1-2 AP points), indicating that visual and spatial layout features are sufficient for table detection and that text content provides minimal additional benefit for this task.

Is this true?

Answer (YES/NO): YES